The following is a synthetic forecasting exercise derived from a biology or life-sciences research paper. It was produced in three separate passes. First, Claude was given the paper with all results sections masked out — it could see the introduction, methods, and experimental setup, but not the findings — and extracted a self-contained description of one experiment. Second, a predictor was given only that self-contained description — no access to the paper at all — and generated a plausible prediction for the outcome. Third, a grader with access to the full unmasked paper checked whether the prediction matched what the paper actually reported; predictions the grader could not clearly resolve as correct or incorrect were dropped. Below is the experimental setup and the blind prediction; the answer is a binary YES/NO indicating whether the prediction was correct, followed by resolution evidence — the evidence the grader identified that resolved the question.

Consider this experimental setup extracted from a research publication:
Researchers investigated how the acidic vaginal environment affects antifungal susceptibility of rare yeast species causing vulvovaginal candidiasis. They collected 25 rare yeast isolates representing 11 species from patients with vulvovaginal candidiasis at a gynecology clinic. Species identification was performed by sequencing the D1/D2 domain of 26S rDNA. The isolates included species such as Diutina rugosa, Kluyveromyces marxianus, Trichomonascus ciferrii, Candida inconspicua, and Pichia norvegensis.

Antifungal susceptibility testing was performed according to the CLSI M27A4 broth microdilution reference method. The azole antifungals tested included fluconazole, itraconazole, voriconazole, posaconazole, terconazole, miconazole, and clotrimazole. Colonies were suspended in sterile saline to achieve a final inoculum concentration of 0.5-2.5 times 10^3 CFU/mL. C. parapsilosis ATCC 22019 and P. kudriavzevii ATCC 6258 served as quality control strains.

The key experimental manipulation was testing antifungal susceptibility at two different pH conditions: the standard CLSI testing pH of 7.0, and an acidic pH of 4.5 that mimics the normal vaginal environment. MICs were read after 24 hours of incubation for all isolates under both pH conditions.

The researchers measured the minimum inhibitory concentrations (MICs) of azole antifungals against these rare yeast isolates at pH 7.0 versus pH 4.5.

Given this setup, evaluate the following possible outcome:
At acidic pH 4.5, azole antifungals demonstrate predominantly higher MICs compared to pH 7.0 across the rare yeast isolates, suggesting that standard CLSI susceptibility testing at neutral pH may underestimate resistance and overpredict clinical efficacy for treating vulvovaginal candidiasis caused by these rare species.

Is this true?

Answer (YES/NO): YES